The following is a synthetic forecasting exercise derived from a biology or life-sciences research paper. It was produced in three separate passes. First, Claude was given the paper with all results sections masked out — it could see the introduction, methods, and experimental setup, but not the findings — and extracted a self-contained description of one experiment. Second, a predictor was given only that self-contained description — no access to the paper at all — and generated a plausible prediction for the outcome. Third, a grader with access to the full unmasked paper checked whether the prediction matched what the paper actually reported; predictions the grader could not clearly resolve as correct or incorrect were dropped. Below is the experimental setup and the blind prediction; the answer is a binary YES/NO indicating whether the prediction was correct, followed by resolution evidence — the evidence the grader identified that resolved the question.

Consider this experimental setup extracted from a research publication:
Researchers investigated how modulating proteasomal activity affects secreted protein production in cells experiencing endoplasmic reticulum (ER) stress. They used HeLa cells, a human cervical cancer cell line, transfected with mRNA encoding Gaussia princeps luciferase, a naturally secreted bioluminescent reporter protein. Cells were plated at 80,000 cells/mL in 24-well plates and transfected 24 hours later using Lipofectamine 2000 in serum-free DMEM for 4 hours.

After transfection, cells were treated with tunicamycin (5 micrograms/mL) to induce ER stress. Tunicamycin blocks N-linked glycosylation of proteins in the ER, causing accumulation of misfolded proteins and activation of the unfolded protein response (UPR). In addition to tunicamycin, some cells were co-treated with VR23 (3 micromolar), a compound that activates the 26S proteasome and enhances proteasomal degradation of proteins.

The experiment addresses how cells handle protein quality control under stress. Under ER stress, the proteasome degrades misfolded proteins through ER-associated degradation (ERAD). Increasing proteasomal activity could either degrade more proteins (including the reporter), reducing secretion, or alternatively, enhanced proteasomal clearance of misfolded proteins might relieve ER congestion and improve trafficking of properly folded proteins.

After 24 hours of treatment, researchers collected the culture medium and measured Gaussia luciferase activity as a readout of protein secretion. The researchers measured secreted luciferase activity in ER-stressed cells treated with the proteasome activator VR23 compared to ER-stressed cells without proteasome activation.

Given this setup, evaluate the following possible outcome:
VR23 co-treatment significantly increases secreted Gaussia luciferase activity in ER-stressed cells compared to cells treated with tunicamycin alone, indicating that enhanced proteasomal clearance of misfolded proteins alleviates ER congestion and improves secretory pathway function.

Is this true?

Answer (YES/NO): NO